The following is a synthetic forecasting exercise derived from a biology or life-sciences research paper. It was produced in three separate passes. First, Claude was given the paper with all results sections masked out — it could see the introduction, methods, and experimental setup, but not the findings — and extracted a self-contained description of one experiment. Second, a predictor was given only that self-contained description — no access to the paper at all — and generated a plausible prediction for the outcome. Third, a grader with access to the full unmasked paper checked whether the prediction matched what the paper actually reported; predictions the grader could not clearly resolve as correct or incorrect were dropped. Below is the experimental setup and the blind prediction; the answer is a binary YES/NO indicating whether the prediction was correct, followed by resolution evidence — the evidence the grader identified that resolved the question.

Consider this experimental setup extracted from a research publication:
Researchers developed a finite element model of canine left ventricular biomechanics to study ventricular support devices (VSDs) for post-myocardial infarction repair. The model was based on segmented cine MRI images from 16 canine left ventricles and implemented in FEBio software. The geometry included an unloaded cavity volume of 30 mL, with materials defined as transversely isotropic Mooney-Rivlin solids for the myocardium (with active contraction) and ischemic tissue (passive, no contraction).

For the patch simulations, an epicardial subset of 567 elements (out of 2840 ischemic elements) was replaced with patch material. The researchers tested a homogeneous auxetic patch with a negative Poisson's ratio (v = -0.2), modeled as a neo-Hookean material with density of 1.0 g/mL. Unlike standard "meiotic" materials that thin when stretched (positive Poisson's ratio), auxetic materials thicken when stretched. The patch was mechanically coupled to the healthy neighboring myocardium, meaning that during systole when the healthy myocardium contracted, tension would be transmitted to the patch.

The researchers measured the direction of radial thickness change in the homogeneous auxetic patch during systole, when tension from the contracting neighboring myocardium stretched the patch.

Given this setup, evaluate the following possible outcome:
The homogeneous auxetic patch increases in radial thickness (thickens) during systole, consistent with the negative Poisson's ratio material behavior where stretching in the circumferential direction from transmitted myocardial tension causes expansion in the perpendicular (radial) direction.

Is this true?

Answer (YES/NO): YES